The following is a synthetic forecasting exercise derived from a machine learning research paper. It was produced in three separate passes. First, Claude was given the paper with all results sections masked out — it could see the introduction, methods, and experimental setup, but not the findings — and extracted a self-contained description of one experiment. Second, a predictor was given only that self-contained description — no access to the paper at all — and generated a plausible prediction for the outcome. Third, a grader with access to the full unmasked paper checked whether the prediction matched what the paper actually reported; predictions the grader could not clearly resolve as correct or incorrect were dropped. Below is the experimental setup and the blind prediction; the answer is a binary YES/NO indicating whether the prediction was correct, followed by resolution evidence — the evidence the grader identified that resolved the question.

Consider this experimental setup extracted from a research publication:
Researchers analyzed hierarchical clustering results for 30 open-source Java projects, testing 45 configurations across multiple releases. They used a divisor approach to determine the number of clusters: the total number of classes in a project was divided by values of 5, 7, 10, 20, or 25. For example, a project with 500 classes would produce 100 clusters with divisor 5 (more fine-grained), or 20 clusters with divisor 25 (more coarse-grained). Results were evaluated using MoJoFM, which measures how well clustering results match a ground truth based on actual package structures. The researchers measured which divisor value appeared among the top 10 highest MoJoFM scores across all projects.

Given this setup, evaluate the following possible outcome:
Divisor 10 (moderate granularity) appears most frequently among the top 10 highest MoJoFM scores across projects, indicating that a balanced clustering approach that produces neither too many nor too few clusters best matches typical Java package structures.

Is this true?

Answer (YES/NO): NO